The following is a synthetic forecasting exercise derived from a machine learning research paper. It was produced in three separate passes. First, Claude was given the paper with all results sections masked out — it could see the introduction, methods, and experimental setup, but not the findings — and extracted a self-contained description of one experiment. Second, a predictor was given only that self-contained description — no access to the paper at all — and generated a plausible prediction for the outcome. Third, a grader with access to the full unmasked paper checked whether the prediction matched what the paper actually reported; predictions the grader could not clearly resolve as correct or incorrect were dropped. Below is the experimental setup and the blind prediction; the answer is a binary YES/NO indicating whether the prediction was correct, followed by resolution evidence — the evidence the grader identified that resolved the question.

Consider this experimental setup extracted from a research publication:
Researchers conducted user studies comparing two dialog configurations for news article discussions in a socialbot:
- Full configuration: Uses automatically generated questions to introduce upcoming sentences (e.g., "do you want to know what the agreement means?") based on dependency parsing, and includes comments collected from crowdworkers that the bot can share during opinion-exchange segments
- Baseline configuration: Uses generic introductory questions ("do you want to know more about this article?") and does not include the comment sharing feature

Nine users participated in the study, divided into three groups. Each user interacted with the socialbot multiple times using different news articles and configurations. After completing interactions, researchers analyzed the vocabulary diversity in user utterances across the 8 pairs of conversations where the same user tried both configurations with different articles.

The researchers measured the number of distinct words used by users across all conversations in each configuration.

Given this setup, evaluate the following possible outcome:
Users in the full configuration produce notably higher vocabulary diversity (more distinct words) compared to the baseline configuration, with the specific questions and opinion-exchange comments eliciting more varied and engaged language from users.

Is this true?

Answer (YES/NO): YES